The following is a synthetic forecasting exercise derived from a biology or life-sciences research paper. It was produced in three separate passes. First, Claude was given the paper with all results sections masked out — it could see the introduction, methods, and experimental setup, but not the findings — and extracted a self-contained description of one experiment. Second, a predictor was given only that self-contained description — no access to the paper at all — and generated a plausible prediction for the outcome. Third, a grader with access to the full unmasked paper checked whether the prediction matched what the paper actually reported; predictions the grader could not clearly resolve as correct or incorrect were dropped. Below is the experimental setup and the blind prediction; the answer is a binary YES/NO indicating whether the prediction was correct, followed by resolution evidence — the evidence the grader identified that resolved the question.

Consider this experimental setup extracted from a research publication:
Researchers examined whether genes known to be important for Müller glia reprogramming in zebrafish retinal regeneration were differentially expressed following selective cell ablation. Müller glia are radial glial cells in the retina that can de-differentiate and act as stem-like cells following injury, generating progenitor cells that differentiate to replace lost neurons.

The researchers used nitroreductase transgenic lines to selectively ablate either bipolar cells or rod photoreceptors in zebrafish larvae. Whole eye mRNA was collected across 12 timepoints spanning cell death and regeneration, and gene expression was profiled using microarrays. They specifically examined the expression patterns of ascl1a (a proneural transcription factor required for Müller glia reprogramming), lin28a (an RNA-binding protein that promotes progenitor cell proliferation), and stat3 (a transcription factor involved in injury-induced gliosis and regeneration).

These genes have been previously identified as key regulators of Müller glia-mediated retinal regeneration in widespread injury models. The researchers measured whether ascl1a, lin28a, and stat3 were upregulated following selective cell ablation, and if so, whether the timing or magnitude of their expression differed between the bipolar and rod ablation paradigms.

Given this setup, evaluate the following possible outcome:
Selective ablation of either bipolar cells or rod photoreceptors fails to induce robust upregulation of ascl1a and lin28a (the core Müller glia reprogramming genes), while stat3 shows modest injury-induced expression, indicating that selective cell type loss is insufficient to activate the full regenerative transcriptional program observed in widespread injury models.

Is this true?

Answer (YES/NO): NO